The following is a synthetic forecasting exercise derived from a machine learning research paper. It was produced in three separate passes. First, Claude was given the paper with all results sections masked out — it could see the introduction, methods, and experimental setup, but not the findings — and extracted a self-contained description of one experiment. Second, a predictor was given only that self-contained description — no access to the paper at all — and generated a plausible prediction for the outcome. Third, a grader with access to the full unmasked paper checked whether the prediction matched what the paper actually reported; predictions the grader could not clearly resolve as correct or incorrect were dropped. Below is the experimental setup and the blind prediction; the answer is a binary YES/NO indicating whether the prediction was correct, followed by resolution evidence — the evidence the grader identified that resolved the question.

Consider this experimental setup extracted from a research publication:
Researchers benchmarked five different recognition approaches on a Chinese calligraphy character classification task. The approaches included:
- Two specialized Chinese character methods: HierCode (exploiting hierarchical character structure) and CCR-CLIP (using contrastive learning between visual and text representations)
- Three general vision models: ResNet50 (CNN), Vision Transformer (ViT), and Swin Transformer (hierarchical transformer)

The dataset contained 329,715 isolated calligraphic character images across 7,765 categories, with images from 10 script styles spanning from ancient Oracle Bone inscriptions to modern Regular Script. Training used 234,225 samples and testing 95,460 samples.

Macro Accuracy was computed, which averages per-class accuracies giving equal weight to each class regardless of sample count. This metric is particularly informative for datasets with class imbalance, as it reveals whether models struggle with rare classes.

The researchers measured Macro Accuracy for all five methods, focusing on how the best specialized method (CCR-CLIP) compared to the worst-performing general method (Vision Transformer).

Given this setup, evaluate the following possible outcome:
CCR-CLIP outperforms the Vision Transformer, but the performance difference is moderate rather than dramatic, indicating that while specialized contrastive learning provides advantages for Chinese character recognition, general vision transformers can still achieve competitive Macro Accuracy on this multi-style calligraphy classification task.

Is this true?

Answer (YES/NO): NO